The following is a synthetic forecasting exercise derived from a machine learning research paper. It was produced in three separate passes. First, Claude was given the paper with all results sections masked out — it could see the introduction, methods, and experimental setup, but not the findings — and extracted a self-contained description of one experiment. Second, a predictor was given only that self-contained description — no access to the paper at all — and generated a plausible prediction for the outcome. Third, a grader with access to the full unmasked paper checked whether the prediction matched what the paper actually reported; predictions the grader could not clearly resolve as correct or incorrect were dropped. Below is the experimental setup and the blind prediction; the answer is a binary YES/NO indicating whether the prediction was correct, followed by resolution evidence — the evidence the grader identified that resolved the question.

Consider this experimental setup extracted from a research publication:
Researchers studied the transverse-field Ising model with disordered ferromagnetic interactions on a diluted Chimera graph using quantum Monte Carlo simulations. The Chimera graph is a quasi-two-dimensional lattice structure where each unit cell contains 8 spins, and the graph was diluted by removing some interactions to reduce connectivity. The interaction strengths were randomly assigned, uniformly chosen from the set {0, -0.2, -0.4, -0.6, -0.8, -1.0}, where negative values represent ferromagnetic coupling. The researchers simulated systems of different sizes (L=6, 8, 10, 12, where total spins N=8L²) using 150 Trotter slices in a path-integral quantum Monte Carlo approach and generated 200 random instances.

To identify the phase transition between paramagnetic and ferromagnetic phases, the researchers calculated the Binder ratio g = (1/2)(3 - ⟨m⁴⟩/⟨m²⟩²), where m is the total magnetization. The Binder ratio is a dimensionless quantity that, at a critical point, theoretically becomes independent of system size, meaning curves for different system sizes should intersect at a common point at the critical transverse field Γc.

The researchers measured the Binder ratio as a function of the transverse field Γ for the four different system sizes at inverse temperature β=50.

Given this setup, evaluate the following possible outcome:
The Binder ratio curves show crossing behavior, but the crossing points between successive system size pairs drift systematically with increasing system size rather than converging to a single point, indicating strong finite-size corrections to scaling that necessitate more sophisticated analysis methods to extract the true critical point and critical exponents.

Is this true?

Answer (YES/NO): NO